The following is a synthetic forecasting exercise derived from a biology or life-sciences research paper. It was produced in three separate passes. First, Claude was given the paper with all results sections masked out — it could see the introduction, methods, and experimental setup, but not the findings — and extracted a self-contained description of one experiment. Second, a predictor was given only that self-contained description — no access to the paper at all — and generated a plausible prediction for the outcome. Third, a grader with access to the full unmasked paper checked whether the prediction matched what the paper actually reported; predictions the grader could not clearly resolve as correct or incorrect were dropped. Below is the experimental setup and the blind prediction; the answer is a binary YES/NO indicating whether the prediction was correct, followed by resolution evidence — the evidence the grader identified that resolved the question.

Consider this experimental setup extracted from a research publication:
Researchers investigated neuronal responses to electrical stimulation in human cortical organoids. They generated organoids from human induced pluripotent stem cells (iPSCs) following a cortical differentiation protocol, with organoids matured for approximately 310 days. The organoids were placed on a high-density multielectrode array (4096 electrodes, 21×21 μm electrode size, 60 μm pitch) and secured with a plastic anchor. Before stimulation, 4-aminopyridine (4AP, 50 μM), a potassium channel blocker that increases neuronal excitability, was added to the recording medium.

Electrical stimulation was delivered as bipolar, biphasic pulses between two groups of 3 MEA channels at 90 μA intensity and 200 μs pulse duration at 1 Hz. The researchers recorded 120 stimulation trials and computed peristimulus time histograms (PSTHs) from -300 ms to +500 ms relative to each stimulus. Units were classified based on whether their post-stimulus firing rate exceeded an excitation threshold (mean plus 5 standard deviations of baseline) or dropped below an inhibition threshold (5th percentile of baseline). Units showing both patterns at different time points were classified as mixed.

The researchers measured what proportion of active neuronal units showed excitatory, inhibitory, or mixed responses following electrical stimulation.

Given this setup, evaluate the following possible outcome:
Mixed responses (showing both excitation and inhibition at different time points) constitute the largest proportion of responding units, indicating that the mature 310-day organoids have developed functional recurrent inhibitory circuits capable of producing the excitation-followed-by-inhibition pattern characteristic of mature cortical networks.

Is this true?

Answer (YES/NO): NO